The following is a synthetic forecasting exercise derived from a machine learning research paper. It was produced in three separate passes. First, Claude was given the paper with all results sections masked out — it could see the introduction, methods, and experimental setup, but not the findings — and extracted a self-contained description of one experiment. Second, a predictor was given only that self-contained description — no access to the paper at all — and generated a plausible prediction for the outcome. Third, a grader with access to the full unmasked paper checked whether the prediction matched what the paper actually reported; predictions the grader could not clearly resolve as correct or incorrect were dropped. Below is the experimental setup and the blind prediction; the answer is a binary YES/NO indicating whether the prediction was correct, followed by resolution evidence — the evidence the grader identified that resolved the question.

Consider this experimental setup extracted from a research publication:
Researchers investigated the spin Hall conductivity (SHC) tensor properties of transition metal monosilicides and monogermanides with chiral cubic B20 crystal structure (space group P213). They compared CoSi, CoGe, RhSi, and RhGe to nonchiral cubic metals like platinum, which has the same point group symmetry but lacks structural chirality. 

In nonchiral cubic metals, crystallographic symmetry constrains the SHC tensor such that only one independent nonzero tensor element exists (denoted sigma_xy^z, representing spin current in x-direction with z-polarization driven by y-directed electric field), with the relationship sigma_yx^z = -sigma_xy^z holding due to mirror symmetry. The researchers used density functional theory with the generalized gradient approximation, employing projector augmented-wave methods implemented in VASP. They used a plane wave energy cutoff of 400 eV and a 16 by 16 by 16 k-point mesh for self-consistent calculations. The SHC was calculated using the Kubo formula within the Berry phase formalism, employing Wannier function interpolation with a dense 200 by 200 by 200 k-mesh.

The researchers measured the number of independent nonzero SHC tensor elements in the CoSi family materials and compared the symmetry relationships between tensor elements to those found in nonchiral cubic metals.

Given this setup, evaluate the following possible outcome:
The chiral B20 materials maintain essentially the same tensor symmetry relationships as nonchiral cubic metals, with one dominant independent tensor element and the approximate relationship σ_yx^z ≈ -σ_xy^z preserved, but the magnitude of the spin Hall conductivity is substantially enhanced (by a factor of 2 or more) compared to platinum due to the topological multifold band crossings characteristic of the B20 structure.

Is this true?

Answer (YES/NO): NO